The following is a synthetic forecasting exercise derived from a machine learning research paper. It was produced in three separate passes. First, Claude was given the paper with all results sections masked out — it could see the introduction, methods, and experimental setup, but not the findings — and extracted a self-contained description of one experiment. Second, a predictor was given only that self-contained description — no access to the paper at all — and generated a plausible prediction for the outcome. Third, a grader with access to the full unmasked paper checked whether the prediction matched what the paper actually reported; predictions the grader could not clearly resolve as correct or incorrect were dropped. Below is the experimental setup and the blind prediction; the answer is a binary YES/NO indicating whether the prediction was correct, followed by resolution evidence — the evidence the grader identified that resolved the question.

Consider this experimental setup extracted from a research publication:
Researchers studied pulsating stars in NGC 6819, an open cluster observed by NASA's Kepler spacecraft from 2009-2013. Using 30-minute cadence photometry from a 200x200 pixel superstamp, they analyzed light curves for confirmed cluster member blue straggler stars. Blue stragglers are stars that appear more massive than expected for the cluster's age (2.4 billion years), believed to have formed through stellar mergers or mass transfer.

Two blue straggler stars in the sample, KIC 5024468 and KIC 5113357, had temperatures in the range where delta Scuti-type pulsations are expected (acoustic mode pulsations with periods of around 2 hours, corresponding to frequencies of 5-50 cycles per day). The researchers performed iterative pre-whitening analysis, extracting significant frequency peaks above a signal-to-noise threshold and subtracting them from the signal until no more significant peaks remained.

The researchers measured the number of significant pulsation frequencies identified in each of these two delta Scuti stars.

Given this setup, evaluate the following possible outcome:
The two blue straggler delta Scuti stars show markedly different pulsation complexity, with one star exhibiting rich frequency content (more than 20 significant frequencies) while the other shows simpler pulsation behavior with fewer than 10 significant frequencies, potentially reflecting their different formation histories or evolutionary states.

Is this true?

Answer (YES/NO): NO